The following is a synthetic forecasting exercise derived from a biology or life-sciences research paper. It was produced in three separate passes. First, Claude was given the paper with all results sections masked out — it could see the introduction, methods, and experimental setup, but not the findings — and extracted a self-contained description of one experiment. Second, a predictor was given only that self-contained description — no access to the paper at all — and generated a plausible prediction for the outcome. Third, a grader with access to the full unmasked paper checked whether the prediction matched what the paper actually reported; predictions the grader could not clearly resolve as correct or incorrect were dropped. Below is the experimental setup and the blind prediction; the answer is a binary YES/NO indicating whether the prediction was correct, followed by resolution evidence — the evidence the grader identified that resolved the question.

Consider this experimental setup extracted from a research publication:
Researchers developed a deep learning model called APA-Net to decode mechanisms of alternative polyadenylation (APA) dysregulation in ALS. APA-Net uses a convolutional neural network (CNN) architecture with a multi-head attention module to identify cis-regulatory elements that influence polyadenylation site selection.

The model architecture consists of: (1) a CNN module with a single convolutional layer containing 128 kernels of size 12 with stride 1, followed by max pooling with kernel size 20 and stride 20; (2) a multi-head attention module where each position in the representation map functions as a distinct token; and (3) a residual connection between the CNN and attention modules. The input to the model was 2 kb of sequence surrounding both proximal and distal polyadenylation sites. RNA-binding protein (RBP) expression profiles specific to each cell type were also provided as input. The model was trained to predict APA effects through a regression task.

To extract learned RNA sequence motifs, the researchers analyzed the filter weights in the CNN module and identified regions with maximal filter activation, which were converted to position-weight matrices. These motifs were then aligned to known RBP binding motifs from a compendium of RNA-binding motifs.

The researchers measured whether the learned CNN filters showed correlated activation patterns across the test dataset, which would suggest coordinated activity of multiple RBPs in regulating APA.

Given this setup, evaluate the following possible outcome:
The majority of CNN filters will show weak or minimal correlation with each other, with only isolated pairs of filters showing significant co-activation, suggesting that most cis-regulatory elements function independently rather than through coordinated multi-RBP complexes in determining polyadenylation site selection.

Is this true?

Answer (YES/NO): NO